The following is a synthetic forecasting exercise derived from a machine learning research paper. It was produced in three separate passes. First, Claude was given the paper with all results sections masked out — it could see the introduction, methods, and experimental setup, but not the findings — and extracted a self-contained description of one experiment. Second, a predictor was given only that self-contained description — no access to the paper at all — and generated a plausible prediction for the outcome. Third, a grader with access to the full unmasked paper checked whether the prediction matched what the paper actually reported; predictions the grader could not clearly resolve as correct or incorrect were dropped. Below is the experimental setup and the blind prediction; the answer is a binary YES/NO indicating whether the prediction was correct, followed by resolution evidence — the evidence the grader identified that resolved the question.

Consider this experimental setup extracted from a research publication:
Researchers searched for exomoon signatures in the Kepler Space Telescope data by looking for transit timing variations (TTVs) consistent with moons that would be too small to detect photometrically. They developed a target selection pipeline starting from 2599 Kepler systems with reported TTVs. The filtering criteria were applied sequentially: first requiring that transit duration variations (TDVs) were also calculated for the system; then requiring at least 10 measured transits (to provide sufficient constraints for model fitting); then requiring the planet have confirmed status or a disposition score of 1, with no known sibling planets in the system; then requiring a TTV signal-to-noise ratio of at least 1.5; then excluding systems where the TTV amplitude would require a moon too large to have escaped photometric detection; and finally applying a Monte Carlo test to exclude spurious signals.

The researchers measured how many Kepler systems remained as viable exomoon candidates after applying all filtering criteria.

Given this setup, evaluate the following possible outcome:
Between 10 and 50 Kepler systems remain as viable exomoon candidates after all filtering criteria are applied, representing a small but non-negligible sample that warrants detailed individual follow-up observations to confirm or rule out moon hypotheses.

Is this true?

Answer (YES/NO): YES